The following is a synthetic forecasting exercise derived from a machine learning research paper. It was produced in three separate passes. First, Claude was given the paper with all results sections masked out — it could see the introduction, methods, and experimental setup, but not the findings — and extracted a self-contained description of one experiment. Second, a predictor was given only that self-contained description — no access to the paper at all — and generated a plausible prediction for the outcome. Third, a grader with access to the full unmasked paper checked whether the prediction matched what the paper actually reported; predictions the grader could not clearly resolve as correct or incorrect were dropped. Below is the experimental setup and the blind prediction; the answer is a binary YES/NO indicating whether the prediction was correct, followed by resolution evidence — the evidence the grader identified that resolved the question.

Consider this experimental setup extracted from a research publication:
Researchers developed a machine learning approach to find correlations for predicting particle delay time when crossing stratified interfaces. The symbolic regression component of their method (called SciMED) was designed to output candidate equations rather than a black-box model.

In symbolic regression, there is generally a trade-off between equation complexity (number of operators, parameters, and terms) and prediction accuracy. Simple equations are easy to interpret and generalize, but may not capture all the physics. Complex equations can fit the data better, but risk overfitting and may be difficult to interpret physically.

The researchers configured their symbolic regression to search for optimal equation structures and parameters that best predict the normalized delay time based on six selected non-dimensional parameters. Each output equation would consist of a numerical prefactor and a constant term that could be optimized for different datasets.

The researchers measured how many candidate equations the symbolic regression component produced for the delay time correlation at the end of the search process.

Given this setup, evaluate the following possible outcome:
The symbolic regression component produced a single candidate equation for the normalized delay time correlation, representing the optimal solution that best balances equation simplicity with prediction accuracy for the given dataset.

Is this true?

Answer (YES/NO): NO